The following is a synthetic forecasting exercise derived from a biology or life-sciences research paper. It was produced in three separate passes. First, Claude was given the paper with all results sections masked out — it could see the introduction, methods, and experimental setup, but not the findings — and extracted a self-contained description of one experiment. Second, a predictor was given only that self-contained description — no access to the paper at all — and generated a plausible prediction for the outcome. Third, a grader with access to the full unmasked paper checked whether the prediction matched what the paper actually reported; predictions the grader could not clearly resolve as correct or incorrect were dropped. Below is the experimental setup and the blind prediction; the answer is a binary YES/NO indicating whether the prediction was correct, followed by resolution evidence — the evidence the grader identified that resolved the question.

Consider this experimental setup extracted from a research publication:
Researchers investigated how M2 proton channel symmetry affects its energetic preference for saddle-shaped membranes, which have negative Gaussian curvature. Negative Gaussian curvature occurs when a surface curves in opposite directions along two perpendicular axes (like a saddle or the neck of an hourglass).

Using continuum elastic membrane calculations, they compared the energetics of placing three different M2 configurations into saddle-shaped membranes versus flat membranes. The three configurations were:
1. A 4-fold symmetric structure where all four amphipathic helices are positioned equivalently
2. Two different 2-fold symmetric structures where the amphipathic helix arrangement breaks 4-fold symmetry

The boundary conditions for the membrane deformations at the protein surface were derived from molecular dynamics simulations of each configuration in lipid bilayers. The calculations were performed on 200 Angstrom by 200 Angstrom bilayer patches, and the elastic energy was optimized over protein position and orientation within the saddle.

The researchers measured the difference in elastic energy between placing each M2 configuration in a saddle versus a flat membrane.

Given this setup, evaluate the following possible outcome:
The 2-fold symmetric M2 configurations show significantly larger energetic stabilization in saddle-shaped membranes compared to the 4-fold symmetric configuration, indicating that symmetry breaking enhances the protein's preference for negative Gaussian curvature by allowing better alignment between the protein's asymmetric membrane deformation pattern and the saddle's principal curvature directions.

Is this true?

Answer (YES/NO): YES